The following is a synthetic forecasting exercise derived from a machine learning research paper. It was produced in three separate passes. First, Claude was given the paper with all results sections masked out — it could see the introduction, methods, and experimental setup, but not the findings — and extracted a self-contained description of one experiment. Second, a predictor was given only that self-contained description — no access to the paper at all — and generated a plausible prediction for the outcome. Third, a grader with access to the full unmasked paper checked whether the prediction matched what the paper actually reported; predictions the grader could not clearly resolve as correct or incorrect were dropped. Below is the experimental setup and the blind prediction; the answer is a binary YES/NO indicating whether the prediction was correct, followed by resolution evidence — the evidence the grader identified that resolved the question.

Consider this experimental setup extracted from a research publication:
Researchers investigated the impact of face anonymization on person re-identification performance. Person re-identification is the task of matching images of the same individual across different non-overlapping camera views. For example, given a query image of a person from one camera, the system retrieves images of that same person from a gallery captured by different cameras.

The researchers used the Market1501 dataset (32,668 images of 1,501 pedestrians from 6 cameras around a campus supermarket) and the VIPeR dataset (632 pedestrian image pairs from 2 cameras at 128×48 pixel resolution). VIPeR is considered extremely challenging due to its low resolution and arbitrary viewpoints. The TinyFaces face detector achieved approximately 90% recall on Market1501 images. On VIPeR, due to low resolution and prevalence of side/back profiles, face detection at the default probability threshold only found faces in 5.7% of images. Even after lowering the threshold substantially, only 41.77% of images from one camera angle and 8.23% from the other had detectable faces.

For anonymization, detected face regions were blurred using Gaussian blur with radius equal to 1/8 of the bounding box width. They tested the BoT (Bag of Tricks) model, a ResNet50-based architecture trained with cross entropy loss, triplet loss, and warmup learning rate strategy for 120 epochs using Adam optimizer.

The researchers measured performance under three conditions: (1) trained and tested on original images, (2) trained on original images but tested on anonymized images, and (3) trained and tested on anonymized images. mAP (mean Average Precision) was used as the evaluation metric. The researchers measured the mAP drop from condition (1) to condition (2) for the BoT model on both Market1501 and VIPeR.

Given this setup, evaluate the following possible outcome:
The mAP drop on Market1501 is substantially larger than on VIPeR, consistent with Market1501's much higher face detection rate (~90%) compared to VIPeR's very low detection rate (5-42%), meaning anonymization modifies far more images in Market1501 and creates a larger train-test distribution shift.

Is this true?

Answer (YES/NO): NO